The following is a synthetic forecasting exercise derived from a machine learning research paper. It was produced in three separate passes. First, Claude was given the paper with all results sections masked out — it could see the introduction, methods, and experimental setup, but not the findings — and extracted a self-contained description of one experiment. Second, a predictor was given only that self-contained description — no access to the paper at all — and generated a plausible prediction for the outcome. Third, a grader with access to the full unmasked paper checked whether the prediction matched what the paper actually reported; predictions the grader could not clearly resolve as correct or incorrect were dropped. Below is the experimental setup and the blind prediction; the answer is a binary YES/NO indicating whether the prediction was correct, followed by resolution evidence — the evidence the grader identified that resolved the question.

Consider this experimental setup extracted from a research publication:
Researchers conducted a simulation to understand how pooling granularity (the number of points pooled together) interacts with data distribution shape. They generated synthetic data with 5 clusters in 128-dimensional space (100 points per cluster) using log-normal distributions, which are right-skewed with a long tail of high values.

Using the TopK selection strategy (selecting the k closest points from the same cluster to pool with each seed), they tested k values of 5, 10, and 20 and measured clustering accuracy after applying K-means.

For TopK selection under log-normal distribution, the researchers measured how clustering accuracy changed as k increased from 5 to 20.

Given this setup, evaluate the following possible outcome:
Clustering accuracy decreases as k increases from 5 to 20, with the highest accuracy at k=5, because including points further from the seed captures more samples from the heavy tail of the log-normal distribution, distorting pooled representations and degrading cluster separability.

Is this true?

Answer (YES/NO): NO